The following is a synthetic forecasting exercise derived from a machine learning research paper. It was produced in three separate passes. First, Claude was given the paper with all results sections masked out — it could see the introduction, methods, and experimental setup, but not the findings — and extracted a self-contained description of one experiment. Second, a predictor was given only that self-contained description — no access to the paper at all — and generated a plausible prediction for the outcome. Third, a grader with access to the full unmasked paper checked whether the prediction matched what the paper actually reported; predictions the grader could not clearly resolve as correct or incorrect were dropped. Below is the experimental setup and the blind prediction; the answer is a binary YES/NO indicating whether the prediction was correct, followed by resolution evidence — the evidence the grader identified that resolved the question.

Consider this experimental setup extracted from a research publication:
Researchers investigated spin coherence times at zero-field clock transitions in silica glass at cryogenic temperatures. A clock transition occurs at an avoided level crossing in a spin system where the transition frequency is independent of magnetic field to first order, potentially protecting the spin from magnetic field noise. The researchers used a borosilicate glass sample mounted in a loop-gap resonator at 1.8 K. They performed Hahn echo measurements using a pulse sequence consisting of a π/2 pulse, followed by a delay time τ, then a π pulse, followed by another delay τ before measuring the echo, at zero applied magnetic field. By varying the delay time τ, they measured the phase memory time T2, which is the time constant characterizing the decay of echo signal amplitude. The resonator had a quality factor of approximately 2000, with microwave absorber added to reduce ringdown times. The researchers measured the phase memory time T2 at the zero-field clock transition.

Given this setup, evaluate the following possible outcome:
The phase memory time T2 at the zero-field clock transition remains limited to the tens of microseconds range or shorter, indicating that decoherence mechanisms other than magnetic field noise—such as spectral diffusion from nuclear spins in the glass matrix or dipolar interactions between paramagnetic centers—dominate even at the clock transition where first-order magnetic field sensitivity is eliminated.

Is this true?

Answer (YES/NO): NO